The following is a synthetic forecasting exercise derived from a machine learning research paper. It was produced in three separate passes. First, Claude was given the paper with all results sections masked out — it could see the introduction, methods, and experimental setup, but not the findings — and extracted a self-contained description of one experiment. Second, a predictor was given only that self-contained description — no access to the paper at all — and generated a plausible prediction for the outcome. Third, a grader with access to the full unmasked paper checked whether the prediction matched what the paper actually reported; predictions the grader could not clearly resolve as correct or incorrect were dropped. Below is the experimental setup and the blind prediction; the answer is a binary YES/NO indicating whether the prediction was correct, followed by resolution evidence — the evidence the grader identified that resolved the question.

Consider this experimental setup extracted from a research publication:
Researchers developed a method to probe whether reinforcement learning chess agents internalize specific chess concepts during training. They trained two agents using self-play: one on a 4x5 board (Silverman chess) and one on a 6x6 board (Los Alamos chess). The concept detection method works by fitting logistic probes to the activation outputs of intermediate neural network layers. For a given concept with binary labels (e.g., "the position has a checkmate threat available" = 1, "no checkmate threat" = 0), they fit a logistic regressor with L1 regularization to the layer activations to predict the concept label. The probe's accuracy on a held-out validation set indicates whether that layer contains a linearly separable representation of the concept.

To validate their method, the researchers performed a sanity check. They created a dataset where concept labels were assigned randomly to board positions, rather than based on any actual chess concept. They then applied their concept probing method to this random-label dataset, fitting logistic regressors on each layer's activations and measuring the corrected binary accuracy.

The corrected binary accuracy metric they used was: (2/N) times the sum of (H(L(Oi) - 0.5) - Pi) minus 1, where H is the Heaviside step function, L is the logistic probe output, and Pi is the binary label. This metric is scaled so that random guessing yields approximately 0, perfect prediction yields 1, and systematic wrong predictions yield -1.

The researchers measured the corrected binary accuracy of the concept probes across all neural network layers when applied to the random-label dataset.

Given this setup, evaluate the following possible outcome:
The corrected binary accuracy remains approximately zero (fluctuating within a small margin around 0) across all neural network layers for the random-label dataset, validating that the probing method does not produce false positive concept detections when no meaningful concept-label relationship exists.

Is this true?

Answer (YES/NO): YES